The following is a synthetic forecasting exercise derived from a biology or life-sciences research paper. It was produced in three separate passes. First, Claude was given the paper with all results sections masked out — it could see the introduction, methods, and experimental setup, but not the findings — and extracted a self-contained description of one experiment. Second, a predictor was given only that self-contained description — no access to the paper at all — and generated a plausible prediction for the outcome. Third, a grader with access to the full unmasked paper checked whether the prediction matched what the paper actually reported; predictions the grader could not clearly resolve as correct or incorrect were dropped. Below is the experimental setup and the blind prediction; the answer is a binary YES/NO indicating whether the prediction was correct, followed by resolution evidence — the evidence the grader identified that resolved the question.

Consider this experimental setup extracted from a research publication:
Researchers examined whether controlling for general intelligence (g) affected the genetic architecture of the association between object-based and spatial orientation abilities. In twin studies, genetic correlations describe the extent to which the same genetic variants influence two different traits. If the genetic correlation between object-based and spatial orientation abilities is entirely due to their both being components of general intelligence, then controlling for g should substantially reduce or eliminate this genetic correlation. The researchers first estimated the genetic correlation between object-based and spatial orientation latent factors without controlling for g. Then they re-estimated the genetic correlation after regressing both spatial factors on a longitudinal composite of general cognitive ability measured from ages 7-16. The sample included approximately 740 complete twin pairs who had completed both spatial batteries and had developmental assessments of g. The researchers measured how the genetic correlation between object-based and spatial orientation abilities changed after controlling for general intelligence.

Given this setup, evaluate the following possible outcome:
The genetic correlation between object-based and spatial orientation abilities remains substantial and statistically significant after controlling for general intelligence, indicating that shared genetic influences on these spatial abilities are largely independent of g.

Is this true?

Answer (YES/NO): NO